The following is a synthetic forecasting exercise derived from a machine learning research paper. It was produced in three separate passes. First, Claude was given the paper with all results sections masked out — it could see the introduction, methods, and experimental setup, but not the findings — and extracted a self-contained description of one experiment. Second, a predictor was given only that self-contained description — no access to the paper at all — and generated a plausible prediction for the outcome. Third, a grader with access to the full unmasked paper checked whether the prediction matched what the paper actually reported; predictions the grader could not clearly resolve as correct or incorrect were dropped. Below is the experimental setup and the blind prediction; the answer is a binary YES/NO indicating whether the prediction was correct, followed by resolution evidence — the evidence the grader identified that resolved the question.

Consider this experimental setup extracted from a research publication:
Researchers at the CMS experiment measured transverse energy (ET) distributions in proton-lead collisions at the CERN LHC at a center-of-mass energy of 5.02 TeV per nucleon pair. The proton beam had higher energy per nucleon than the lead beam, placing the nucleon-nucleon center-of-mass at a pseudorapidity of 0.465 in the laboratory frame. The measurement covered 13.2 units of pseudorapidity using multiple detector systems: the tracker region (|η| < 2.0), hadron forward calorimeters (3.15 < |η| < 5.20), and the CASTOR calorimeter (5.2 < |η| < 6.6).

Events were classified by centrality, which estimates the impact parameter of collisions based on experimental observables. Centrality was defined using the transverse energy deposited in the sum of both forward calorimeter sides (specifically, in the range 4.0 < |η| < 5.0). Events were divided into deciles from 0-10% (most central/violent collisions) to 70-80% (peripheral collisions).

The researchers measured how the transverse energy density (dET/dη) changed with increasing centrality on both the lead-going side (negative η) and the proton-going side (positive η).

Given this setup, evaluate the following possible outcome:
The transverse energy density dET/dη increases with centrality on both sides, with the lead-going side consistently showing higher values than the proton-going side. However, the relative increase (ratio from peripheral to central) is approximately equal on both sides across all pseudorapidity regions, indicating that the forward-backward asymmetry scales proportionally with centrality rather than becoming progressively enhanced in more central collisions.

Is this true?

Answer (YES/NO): NO